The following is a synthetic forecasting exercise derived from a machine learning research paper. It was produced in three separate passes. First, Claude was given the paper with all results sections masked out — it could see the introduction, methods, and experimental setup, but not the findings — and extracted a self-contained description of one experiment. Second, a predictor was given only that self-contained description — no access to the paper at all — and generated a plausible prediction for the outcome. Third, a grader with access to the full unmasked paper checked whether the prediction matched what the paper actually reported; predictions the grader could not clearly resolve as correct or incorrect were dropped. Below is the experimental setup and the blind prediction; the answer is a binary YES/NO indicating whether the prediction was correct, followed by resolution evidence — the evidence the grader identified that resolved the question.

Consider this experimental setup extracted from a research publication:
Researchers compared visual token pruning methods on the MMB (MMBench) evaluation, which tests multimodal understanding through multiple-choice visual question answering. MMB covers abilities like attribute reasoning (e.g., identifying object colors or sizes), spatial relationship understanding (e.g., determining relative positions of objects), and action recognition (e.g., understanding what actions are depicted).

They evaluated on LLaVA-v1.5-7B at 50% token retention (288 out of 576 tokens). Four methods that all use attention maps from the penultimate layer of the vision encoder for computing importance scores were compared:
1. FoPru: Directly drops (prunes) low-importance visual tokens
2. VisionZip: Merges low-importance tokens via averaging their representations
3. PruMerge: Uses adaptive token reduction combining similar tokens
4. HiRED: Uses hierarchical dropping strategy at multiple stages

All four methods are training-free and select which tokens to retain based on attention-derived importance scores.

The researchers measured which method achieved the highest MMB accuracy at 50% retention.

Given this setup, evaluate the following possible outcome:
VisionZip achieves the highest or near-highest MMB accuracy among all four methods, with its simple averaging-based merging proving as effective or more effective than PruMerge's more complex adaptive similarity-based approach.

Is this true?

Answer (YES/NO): YES